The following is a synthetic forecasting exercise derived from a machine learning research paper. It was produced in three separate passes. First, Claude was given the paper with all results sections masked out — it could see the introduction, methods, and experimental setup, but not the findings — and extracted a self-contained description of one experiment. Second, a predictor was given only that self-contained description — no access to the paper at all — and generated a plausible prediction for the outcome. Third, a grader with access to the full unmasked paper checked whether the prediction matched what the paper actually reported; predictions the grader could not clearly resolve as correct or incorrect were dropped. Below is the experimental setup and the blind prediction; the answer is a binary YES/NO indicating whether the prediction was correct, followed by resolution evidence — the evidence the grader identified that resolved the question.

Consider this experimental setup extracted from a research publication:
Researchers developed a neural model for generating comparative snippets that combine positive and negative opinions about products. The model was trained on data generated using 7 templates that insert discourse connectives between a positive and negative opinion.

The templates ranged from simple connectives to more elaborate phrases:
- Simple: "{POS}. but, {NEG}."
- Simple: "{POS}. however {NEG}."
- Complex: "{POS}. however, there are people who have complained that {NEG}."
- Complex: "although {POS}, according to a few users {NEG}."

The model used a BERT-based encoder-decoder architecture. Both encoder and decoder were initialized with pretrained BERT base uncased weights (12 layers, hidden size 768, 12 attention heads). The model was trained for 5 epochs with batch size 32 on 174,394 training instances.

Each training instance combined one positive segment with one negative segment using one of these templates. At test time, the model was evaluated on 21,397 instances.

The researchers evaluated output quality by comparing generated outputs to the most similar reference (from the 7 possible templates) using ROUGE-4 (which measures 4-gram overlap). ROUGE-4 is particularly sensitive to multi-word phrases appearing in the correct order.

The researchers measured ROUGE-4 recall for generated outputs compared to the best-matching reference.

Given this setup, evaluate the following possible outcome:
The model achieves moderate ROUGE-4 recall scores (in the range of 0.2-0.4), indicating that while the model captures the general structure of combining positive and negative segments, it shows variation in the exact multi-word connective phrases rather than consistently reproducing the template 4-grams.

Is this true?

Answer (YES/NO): NO